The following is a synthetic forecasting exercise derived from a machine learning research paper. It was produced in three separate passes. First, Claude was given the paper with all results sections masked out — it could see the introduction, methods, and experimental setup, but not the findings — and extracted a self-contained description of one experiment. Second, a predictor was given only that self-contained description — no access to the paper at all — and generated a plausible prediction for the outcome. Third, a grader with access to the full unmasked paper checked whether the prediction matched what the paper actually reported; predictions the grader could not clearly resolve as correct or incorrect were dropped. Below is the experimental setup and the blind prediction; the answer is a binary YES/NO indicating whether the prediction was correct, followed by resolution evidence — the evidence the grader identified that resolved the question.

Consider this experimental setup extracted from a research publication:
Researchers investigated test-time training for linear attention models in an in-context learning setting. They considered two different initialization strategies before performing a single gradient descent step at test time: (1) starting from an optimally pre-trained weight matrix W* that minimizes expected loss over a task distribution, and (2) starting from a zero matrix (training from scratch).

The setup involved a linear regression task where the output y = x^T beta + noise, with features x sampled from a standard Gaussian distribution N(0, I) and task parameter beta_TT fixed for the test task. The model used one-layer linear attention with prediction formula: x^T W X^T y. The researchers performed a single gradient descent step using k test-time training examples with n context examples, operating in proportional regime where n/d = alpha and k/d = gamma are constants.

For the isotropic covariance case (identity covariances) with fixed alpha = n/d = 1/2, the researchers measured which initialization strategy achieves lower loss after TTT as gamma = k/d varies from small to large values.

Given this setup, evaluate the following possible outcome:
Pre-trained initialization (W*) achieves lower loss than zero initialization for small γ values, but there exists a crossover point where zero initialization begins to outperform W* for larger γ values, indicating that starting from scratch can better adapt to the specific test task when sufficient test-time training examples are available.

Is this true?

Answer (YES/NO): YES